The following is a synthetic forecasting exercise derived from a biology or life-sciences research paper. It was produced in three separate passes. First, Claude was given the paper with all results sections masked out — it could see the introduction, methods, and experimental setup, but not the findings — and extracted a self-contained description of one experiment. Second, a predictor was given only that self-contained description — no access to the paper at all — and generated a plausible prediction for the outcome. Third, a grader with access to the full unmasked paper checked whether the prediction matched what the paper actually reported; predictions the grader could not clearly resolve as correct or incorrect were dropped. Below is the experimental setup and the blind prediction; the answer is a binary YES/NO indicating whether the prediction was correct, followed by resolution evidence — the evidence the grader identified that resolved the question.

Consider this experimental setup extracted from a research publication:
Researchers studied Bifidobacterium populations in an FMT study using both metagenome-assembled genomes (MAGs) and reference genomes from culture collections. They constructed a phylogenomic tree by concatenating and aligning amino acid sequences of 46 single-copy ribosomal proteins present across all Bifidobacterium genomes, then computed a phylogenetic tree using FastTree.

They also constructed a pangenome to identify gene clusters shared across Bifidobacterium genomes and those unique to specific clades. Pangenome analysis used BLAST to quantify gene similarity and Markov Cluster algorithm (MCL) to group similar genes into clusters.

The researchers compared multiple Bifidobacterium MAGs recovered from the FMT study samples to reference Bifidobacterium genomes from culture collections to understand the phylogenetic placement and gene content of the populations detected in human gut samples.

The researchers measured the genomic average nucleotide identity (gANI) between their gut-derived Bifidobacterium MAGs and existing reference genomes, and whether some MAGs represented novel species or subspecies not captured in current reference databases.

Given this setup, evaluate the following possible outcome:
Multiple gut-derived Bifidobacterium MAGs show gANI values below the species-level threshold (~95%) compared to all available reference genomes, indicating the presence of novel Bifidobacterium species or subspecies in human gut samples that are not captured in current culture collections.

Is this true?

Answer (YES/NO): NO